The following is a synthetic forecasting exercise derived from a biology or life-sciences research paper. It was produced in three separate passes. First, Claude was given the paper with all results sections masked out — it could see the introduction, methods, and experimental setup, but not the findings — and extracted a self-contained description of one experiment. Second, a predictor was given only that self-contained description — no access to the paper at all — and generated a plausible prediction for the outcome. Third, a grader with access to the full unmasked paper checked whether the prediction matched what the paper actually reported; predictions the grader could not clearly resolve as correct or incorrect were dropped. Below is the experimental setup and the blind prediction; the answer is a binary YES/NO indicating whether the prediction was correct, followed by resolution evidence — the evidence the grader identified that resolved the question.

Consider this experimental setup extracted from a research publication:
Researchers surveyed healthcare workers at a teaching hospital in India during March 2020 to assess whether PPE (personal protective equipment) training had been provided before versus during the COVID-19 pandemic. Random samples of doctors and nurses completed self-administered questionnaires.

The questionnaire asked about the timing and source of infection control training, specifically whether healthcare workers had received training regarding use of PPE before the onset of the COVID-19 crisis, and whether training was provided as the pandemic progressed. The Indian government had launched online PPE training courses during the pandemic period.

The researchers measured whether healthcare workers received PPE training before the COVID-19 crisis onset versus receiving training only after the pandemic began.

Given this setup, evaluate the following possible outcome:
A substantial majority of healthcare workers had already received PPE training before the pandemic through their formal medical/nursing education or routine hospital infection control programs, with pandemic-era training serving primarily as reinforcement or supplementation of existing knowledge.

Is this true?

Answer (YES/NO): NO